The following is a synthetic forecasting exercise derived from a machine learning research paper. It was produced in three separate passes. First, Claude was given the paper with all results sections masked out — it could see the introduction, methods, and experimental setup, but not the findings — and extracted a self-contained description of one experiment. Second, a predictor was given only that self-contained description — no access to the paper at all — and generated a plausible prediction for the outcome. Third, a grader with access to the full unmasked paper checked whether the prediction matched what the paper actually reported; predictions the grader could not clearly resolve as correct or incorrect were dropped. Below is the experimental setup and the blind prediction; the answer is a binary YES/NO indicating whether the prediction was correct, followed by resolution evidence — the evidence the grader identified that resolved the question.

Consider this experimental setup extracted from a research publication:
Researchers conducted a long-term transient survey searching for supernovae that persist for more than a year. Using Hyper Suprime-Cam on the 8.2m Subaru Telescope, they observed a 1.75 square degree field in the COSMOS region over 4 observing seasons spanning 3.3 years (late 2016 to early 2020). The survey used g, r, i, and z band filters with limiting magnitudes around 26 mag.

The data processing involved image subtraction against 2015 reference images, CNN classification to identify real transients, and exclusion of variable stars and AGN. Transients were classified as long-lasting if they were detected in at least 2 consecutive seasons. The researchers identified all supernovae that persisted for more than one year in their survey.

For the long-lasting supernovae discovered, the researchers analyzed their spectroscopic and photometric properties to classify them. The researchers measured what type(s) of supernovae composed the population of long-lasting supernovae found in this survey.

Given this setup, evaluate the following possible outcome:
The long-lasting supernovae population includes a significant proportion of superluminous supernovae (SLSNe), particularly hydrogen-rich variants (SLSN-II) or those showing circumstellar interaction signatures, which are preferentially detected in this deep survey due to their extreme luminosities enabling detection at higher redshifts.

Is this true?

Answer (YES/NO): NO